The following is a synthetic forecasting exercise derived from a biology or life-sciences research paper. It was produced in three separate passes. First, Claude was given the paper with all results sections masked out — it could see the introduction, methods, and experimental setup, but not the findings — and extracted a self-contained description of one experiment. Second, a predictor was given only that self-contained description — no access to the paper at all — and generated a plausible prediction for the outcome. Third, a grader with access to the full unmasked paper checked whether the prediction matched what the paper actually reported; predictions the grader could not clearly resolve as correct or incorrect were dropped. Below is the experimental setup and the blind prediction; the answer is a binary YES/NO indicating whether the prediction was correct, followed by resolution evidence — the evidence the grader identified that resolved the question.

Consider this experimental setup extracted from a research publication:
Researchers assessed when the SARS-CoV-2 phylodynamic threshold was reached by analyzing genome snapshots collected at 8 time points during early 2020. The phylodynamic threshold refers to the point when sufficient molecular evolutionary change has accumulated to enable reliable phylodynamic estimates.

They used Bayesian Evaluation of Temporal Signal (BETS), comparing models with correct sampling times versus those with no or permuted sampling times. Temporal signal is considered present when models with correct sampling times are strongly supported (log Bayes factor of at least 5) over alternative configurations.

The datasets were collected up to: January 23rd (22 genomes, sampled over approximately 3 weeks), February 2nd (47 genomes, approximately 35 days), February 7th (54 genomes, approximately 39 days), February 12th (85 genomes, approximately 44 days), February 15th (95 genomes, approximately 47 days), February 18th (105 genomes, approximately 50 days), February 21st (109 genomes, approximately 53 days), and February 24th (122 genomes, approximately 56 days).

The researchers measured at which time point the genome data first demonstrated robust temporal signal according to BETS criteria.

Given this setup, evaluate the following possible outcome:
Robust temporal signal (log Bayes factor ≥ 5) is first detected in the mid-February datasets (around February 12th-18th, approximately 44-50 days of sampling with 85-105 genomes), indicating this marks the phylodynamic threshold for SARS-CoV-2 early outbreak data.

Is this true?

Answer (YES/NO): NO